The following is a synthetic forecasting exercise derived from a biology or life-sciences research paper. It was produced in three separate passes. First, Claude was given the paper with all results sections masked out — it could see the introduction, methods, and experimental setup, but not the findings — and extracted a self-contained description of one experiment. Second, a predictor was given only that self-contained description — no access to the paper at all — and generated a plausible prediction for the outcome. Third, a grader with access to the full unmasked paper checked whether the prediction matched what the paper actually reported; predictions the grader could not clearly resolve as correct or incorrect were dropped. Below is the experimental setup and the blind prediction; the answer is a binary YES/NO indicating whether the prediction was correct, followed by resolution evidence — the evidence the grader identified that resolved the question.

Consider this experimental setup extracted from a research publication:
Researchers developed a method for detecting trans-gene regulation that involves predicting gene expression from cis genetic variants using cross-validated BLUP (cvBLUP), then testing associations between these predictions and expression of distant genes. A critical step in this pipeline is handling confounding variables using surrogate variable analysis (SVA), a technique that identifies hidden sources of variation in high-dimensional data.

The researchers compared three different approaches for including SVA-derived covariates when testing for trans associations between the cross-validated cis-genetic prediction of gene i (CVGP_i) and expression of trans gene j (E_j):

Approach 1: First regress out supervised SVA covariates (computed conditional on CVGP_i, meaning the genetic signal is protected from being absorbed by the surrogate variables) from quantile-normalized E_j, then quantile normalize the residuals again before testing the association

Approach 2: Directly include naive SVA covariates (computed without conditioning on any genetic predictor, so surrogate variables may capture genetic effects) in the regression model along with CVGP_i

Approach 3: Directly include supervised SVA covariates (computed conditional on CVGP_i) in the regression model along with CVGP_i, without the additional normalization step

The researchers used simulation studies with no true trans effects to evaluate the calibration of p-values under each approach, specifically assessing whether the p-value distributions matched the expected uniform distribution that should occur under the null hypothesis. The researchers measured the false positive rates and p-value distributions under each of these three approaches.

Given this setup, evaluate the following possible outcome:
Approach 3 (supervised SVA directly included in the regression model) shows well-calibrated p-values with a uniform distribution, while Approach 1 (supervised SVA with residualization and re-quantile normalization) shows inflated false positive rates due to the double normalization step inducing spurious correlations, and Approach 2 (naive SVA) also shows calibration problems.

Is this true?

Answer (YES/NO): NO